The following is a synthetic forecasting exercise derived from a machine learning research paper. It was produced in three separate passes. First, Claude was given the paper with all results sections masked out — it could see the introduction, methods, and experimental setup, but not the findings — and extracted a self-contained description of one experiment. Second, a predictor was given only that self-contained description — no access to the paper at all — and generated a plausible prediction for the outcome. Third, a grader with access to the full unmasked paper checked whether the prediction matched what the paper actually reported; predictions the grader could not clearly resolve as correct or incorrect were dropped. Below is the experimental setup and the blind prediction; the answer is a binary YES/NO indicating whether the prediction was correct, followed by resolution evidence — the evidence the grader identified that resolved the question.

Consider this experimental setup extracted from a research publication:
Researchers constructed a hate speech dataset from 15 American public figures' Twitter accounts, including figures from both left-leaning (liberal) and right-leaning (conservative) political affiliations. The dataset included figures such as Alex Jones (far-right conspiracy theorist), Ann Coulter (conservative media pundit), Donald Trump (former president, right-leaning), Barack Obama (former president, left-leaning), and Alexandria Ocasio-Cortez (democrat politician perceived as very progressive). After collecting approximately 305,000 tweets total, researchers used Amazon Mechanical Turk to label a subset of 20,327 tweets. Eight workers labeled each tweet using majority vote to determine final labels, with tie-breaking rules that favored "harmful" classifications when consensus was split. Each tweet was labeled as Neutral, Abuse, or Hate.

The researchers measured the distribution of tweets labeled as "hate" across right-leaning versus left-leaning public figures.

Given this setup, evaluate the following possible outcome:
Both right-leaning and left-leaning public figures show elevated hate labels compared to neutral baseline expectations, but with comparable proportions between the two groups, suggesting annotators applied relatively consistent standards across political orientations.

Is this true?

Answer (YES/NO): NO